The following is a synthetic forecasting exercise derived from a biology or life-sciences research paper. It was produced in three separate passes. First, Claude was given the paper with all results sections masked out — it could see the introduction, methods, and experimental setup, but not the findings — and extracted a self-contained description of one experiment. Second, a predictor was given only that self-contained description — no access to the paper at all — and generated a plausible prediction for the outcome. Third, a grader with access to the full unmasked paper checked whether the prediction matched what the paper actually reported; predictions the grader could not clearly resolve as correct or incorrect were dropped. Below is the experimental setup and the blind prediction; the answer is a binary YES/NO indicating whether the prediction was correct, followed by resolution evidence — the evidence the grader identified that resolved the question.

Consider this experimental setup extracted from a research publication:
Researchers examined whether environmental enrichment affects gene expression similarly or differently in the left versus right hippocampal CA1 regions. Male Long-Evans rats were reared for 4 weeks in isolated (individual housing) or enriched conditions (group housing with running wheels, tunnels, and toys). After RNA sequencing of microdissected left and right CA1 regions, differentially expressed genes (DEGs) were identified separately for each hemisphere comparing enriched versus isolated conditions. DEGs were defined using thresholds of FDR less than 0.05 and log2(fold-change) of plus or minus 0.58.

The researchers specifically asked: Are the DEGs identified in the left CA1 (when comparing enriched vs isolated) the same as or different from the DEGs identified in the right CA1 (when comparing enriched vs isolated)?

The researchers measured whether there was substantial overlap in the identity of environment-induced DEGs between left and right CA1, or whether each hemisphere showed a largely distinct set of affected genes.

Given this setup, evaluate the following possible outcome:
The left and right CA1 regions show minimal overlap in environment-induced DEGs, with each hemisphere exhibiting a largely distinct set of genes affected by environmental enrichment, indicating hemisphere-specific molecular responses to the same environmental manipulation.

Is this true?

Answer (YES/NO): YES